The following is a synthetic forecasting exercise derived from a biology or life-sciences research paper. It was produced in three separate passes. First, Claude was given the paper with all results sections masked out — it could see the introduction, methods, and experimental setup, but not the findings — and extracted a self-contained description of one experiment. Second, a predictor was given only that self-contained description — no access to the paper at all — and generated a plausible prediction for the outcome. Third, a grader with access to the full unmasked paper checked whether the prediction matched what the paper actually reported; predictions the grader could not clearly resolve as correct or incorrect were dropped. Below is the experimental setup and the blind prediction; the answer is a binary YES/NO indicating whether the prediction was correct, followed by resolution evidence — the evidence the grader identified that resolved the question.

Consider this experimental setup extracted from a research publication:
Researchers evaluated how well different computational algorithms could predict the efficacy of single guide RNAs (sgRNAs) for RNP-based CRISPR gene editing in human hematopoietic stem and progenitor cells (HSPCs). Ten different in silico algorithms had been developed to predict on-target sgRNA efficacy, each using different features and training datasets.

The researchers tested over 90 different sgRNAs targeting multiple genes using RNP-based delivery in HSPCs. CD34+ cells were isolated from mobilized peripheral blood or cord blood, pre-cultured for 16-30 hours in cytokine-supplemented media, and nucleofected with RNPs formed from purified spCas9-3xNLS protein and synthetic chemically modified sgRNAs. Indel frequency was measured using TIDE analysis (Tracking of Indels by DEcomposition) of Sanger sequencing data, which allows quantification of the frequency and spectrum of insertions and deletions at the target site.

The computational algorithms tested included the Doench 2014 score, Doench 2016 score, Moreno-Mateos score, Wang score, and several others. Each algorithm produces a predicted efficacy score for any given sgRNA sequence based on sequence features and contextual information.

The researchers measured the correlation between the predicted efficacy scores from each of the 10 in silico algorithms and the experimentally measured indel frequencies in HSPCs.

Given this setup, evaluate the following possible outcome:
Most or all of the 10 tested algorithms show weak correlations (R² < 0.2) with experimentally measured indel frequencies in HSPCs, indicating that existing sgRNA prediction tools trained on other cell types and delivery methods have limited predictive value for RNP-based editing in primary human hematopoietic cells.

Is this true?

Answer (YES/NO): YES